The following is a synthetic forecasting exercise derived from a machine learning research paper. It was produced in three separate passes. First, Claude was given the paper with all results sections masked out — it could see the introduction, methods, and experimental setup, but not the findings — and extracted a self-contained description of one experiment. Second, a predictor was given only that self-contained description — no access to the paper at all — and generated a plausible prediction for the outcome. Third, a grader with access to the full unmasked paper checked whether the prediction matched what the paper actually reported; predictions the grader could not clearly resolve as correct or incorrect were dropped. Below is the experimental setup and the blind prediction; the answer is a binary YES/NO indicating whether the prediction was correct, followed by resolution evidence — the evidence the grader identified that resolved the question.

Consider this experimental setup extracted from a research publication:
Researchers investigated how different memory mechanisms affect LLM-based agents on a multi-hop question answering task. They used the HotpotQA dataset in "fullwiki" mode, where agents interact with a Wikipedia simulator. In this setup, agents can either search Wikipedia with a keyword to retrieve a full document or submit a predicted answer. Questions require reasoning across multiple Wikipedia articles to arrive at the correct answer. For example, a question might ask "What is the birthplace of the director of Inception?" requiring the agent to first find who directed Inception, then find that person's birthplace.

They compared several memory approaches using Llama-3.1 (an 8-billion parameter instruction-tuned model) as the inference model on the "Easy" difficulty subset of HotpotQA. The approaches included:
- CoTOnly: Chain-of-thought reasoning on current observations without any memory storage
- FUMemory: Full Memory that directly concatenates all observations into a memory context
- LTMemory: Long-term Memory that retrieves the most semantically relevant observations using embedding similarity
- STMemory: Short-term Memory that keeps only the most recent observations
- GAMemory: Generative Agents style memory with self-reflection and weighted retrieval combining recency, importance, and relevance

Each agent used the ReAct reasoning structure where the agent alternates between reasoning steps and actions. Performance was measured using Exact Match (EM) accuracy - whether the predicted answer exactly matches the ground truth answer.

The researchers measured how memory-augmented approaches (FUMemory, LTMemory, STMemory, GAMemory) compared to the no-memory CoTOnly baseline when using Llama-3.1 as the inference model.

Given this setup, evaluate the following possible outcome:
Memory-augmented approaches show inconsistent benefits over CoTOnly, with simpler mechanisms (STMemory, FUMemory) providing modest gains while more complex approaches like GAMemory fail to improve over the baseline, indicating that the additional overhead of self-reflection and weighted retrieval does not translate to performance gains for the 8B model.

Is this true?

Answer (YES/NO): NO